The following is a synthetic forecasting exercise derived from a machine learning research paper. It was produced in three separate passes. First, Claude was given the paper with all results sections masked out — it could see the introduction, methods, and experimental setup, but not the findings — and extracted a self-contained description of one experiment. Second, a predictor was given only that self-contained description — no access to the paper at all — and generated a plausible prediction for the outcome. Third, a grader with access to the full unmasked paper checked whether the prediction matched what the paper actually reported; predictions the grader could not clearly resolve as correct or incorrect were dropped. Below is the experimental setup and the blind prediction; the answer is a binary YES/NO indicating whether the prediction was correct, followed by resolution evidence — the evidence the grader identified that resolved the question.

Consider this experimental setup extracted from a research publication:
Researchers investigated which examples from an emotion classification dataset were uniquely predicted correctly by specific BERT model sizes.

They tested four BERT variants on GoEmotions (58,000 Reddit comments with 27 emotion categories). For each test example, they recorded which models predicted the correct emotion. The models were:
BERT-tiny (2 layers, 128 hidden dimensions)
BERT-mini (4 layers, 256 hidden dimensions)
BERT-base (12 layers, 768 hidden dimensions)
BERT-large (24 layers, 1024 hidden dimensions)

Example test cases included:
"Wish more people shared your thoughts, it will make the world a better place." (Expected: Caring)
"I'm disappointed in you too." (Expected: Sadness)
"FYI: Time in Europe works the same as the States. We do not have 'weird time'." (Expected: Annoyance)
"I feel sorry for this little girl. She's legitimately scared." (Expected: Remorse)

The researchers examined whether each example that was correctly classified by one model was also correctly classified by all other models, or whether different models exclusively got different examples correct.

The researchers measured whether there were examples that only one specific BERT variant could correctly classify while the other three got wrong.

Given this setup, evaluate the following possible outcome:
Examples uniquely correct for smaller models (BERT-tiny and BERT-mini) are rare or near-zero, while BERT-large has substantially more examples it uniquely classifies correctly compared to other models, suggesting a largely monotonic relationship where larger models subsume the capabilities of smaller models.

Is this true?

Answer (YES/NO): NO